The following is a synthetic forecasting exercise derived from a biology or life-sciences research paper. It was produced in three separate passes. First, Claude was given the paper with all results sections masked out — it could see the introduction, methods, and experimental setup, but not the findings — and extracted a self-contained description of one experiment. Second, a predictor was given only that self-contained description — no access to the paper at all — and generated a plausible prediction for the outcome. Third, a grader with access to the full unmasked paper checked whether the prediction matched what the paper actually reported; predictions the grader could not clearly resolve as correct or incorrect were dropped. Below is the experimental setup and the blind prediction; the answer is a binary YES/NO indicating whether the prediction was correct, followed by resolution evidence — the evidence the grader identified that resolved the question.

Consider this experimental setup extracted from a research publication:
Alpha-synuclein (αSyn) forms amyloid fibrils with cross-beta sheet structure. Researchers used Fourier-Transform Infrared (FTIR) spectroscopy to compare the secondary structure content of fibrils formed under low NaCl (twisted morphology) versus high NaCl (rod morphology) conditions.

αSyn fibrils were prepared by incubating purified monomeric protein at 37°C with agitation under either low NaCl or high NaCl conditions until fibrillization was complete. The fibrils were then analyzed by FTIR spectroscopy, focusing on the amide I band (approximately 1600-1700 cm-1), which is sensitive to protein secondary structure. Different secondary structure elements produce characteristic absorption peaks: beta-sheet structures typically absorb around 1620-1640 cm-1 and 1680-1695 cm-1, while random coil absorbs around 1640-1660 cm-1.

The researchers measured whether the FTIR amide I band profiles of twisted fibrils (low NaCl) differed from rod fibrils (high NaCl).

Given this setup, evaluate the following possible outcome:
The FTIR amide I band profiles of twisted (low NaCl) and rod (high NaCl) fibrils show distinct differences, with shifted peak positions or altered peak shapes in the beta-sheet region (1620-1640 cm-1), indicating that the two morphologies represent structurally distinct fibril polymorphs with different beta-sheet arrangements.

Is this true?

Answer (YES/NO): NO